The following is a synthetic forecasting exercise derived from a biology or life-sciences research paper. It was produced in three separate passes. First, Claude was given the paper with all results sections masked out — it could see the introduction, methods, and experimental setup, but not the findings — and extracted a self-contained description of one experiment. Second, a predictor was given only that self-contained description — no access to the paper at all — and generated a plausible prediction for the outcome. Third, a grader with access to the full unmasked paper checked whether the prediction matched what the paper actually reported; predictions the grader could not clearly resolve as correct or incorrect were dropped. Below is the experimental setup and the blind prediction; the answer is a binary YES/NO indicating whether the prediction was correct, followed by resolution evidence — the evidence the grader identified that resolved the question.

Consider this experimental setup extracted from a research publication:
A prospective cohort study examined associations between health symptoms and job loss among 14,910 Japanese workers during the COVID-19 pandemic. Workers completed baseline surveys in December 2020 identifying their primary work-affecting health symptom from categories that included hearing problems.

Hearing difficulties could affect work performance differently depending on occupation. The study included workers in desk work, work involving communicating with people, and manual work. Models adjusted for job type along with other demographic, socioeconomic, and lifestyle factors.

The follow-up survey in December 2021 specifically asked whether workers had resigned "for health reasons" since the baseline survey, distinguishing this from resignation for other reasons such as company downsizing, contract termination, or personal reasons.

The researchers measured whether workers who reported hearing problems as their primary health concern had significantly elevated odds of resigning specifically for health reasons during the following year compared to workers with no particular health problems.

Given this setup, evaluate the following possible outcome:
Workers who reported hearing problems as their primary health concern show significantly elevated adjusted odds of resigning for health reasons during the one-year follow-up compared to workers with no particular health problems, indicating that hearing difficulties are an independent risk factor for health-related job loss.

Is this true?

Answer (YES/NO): NO